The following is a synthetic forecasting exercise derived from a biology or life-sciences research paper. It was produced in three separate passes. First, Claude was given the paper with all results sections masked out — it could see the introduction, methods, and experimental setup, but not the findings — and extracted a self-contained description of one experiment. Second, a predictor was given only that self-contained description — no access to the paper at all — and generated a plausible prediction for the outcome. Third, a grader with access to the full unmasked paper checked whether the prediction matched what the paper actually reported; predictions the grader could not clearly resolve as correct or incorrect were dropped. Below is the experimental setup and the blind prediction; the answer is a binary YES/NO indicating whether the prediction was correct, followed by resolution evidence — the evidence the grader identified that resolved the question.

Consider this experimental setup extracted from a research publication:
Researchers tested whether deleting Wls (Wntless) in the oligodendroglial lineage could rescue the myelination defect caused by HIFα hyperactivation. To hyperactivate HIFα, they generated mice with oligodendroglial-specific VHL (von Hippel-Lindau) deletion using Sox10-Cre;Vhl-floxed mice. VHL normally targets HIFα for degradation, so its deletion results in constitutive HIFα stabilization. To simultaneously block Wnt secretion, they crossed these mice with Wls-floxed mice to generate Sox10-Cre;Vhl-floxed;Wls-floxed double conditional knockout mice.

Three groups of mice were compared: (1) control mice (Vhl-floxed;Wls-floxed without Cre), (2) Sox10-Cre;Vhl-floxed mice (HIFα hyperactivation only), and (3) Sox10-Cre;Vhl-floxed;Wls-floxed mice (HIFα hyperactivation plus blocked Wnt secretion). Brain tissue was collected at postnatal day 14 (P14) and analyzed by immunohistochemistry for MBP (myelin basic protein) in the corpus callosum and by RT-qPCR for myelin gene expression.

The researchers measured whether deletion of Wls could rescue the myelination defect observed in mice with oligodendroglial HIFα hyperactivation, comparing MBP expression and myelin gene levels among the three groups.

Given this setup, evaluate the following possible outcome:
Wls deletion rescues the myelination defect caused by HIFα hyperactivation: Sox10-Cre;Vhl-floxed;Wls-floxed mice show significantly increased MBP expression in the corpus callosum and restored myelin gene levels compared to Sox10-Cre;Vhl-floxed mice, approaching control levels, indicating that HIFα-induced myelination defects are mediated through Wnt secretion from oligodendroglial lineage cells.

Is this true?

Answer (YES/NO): NO